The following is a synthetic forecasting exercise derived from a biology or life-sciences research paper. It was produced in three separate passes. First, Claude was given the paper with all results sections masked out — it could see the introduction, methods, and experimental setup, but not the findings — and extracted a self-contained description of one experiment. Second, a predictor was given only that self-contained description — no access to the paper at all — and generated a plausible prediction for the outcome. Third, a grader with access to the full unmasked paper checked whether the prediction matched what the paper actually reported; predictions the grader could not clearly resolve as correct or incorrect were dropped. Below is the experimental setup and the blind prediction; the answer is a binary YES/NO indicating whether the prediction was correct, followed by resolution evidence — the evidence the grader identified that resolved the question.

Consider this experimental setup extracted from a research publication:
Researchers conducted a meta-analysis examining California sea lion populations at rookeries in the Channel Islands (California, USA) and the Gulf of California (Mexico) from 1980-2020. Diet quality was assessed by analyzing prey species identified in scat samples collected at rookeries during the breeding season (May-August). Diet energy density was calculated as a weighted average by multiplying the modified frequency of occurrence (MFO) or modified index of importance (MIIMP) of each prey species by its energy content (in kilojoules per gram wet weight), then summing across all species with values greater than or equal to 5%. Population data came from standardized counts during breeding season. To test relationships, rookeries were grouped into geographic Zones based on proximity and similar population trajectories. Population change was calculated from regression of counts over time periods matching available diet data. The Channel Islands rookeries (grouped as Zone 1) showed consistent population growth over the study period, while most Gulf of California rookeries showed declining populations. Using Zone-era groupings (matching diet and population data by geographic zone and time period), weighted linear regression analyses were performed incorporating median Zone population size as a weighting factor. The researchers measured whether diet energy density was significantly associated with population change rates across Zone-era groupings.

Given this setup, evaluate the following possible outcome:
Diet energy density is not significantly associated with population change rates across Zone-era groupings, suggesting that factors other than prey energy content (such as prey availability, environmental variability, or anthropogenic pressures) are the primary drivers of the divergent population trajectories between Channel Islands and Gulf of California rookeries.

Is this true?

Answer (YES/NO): YES